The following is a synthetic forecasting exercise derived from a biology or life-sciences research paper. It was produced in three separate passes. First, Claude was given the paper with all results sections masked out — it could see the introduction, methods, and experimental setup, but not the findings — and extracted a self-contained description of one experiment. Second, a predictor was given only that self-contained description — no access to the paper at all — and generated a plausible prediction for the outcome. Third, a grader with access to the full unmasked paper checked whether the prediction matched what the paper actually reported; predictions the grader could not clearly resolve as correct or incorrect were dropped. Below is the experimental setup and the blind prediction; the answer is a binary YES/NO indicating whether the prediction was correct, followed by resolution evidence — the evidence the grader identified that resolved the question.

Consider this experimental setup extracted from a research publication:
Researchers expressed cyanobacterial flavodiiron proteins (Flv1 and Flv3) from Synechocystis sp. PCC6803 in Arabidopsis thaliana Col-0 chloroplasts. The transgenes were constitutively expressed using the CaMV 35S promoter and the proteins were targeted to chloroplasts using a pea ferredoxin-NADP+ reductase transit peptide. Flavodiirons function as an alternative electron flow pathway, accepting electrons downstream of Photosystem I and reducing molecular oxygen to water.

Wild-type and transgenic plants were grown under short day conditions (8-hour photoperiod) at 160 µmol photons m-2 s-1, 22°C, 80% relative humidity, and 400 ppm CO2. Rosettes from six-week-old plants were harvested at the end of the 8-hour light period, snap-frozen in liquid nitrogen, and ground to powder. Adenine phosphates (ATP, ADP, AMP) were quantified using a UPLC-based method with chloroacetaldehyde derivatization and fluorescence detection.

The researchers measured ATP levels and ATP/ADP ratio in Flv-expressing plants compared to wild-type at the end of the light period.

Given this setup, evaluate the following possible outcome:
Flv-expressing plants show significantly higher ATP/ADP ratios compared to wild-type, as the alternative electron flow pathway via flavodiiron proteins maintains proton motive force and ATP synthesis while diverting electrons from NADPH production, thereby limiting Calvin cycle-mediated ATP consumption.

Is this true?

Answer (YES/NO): NO